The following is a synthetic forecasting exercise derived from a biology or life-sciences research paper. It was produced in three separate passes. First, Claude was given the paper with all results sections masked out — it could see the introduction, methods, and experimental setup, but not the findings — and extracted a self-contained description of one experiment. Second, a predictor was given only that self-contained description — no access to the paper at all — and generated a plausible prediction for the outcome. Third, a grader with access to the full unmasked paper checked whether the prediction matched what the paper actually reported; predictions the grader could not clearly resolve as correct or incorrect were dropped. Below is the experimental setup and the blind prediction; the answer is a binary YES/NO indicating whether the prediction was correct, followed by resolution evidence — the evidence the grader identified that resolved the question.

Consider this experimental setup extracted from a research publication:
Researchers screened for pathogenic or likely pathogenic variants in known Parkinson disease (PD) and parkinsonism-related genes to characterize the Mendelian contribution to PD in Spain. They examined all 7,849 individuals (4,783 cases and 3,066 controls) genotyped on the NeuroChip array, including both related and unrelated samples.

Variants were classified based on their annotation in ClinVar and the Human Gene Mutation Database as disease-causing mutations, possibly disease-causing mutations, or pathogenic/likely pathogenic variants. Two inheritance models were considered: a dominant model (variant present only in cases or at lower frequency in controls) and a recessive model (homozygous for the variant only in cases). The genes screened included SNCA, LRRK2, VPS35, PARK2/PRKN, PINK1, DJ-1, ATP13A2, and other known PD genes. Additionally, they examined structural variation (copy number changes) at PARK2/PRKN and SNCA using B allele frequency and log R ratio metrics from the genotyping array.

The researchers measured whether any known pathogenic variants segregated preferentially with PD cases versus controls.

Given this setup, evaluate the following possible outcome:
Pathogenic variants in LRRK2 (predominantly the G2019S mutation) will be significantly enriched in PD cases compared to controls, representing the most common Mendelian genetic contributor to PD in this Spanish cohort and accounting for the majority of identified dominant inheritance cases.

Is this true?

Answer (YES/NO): NO